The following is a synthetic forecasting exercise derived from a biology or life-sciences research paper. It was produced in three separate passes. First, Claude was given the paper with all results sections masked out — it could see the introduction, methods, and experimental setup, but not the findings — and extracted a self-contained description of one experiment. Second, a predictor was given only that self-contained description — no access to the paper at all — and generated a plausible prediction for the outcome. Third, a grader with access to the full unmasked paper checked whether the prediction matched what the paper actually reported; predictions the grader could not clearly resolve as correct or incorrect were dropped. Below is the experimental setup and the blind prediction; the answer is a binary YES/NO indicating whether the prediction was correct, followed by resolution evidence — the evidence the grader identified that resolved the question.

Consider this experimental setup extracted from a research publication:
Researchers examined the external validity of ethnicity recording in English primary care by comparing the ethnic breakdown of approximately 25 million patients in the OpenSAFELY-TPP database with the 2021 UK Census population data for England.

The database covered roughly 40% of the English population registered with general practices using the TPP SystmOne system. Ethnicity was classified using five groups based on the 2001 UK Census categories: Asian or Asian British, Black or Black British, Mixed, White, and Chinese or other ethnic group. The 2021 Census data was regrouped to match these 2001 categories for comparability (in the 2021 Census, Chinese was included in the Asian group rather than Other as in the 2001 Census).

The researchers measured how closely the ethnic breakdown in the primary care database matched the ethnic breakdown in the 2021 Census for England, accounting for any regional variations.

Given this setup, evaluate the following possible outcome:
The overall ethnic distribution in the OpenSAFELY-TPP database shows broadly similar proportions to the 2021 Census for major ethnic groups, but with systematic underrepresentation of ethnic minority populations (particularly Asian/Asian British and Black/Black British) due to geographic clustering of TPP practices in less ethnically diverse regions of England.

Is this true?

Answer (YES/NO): NO